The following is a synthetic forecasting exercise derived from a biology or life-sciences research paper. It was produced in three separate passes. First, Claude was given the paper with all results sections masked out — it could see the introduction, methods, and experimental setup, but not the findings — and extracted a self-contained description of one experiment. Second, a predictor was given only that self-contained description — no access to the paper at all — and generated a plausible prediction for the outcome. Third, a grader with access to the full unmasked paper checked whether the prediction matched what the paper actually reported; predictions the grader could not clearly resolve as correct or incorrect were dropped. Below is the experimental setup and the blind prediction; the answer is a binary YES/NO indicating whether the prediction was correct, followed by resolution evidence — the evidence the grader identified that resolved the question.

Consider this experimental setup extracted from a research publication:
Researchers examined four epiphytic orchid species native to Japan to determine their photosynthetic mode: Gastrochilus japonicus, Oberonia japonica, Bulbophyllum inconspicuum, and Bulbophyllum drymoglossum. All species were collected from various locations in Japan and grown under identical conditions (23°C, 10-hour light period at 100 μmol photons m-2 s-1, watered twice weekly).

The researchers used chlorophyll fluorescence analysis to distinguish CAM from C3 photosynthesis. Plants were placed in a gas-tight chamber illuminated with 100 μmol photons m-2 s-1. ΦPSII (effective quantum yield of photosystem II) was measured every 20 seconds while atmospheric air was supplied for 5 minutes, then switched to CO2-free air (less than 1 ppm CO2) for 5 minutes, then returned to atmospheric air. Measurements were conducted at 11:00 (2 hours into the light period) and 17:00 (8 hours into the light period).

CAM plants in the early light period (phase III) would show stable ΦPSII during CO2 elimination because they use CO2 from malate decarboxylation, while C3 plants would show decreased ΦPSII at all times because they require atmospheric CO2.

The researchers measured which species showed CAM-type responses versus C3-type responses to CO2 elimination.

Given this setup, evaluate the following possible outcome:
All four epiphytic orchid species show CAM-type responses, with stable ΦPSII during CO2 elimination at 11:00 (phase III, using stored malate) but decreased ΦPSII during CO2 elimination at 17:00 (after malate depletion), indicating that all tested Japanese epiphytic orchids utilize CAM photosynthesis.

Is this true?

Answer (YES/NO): NO